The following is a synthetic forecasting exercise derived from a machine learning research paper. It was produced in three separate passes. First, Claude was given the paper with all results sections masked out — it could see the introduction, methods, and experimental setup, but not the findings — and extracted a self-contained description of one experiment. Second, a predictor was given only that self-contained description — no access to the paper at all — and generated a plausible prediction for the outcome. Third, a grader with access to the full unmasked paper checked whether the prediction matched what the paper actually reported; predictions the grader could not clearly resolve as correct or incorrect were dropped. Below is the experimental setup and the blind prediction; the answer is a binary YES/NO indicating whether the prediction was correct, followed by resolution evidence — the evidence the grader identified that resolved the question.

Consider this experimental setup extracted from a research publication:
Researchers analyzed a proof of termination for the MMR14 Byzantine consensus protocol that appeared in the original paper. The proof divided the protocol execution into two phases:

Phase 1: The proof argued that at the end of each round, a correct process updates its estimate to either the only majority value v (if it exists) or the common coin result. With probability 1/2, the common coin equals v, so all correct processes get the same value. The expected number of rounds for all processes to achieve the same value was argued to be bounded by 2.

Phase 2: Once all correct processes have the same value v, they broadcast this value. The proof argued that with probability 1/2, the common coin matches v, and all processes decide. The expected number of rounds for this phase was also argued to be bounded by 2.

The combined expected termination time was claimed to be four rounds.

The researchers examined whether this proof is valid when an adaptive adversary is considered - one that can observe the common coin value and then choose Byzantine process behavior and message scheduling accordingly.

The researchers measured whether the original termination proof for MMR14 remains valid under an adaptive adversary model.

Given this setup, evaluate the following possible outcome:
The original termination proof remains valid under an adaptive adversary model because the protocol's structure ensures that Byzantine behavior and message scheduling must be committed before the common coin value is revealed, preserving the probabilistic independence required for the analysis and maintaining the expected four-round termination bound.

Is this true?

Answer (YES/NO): NO